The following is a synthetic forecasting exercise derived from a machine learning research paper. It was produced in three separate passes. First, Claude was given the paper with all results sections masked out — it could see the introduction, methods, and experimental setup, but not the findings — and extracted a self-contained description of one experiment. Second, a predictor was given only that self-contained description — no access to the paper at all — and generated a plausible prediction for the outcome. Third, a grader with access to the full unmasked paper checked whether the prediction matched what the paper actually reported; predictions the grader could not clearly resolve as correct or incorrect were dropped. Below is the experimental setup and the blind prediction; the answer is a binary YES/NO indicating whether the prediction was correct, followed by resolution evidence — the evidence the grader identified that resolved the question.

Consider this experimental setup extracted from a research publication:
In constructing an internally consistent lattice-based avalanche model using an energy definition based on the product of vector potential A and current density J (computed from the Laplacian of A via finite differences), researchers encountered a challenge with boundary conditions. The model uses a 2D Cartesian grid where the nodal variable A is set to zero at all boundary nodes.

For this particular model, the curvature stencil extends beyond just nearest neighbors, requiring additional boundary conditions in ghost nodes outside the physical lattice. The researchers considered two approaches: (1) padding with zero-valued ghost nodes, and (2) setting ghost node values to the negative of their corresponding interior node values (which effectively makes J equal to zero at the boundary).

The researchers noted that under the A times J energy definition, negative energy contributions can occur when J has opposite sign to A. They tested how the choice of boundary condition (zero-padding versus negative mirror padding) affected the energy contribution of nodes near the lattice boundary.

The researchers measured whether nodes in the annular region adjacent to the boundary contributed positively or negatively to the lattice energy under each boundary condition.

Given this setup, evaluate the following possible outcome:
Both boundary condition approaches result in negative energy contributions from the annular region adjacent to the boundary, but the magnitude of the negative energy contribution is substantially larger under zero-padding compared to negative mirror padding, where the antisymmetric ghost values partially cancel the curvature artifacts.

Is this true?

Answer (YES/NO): NO